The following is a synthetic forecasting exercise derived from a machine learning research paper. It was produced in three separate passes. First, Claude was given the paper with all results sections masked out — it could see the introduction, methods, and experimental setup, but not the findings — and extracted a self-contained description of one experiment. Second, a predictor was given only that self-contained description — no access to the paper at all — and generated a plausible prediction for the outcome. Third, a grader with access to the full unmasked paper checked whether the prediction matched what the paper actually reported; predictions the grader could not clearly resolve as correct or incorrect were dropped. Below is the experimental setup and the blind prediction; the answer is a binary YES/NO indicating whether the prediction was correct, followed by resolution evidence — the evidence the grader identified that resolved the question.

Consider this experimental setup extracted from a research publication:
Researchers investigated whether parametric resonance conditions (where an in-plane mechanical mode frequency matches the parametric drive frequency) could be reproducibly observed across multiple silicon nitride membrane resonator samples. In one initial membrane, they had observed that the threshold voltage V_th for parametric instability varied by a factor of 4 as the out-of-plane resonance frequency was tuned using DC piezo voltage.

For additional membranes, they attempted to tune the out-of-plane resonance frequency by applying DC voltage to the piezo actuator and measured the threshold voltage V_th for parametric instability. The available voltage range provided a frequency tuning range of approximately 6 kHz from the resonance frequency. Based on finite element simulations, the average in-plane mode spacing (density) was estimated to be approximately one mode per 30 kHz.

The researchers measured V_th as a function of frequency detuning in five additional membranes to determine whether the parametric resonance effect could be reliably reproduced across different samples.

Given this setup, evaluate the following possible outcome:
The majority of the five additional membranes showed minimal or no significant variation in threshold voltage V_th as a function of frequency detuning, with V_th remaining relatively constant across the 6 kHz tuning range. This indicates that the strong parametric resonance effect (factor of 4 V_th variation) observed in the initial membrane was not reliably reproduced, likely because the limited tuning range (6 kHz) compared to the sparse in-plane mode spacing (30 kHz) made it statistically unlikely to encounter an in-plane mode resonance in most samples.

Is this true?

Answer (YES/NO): YES